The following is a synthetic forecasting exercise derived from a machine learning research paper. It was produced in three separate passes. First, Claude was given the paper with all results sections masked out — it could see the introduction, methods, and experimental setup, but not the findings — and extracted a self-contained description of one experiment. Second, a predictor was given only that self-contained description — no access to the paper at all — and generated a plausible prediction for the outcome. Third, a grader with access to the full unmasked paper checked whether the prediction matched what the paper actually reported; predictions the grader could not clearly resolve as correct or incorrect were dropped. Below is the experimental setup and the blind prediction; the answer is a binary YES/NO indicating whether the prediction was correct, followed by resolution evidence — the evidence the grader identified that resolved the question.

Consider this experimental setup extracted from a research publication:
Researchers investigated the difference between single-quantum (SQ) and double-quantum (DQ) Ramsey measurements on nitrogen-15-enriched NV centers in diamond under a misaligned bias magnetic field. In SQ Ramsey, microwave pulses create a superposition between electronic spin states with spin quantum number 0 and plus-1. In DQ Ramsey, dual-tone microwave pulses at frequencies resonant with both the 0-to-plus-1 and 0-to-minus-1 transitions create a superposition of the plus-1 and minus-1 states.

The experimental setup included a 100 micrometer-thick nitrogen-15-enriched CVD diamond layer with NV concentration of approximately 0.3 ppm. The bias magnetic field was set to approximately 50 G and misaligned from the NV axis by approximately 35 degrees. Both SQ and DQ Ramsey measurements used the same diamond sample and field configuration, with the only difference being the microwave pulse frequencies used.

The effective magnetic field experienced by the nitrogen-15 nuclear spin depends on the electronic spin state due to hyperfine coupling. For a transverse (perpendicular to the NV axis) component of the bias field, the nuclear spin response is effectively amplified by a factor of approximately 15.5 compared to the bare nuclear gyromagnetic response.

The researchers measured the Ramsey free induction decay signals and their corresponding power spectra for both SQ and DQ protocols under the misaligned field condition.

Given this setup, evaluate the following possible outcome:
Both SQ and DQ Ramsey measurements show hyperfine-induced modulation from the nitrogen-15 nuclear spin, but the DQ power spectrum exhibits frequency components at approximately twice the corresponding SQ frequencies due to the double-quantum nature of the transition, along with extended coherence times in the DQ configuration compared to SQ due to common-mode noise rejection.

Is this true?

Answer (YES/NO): NO